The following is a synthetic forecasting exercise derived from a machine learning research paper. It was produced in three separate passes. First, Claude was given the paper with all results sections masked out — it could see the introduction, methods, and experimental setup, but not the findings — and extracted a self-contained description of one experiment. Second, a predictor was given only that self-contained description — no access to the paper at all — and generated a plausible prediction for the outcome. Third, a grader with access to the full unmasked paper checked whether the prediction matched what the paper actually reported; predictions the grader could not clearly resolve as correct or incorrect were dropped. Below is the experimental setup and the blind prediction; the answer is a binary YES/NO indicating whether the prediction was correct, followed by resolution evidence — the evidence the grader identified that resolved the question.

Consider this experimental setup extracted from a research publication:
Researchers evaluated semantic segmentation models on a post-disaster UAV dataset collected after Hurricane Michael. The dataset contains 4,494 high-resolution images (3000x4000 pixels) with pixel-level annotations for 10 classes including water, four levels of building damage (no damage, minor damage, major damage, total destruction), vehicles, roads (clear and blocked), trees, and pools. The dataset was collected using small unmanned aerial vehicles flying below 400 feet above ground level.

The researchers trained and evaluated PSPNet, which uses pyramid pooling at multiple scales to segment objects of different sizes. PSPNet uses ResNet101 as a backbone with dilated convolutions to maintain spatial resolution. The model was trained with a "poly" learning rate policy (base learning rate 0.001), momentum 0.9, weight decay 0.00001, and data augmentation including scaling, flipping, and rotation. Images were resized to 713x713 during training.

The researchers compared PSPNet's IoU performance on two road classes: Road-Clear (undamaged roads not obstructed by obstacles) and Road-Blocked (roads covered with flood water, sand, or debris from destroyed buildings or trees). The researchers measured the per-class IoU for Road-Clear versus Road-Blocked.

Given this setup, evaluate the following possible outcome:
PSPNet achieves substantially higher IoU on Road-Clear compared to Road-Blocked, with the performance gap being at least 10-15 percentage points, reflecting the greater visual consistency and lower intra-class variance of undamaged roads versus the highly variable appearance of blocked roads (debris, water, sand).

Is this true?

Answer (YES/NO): NO